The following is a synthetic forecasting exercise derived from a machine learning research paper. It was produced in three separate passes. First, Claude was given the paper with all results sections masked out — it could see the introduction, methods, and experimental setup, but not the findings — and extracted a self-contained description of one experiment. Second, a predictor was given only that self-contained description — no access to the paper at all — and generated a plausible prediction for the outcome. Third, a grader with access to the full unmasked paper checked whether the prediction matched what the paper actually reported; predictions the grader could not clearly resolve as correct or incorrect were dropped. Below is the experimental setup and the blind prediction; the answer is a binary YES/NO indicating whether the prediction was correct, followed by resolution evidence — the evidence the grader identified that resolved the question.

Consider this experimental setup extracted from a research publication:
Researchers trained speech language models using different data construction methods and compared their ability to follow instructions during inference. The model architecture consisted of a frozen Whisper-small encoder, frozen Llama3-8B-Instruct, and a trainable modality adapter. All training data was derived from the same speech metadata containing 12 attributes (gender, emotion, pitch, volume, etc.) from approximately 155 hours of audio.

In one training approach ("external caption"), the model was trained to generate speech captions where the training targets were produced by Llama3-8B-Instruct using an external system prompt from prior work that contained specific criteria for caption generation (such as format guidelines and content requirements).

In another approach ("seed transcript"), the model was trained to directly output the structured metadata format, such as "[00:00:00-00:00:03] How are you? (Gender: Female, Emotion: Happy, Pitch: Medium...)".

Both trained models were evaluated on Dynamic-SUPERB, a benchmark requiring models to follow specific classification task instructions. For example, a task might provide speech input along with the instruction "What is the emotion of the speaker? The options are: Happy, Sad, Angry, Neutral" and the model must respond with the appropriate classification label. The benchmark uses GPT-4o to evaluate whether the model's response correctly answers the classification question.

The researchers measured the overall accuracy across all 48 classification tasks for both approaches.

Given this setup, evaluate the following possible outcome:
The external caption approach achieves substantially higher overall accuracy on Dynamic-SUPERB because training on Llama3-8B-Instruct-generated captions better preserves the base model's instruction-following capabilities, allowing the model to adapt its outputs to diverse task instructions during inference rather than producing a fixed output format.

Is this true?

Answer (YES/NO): NO